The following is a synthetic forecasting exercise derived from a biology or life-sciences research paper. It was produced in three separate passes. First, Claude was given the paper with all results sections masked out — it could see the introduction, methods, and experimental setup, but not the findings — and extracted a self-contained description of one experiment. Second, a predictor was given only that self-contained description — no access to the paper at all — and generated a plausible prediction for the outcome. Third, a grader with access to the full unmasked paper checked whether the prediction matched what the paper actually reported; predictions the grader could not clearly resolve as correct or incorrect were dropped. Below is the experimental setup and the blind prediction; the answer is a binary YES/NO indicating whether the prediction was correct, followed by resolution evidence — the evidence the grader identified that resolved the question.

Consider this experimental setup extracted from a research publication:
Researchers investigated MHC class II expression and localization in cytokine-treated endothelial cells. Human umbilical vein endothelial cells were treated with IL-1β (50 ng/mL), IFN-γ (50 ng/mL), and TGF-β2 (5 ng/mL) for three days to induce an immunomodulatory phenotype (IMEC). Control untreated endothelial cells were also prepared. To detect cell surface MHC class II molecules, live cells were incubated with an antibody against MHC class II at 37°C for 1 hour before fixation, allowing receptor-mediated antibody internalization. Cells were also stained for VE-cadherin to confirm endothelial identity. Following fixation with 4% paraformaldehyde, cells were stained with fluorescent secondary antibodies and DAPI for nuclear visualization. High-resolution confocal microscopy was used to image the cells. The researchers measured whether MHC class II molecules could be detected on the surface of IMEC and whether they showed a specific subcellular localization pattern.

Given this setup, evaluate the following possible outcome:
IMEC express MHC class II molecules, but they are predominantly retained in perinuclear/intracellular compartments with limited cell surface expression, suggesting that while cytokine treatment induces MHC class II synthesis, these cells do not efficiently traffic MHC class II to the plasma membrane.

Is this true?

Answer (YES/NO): NO